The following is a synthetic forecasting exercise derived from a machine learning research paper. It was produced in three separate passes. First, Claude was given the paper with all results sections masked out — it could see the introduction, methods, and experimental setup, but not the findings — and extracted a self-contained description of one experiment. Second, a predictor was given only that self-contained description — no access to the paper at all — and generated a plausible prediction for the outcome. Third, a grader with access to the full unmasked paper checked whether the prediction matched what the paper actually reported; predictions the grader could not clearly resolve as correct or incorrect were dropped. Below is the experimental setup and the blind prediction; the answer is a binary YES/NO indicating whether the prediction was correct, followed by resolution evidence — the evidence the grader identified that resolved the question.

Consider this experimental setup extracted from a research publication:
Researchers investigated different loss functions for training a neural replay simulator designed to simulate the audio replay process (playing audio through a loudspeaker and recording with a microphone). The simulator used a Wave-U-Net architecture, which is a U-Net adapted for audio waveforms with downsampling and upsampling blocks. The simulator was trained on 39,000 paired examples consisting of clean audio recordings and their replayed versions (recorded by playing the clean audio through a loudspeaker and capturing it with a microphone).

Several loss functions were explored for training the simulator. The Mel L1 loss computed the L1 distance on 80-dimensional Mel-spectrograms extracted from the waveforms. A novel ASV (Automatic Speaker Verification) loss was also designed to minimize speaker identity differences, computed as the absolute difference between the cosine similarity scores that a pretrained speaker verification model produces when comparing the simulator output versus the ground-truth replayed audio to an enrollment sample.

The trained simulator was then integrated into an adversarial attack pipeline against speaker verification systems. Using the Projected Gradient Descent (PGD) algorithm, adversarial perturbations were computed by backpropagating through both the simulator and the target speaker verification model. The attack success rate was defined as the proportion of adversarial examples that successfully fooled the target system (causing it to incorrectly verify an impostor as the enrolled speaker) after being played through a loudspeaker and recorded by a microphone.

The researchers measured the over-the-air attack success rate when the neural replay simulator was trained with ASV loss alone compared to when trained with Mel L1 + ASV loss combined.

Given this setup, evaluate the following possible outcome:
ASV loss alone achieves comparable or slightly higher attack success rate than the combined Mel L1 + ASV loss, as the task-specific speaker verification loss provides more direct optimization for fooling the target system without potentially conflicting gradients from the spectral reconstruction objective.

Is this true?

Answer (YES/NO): NO